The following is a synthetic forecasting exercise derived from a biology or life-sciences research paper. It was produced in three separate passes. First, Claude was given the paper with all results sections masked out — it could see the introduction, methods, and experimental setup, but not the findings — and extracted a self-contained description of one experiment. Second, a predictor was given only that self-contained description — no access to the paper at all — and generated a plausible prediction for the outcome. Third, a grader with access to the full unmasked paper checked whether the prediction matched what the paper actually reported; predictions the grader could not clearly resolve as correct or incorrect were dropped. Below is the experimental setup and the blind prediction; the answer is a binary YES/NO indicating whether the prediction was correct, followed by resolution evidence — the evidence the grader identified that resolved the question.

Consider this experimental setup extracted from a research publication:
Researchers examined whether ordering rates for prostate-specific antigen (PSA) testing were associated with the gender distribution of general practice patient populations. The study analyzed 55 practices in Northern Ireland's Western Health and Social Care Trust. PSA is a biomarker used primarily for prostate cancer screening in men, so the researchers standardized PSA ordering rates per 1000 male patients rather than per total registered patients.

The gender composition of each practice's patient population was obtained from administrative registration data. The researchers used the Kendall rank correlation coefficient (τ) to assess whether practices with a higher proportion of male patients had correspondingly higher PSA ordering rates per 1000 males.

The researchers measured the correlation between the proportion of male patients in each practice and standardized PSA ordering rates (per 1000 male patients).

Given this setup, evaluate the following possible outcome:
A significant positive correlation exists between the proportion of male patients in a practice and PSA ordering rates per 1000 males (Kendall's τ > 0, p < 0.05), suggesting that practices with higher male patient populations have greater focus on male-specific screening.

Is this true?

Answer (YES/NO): NO